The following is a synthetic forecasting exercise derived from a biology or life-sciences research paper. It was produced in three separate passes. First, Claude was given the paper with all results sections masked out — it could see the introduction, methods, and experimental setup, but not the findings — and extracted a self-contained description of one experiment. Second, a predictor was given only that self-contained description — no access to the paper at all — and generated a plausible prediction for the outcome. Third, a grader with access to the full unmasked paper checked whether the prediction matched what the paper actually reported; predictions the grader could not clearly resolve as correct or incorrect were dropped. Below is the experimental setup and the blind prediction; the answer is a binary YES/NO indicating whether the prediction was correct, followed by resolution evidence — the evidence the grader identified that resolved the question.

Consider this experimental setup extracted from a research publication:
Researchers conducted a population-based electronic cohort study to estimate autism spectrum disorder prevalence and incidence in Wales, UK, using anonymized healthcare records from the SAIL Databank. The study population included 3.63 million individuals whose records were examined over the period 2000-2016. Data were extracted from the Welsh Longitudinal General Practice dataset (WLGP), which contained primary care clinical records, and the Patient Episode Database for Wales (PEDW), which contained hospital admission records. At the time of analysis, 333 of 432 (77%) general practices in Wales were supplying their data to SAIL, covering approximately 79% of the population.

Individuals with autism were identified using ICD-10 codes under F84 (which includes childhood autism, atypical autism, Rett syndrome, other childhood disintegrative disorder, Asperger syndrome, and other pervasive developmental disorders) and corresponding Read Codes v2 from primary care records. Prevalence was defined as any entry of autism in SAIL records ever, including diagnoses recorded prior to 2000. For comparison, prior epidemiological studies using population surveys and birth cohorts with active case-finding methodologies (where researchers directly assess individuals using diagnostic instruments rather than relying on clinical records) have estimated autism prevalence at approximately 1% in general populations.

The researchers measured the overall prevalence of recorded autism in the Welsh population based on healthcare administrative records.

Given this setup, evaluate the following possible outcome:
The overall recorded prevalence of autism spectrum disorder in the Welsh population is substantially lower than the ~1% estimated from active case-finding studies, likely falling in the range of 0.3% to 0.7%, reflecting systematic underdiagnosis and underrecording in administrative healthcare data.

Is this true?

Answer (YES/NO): YES